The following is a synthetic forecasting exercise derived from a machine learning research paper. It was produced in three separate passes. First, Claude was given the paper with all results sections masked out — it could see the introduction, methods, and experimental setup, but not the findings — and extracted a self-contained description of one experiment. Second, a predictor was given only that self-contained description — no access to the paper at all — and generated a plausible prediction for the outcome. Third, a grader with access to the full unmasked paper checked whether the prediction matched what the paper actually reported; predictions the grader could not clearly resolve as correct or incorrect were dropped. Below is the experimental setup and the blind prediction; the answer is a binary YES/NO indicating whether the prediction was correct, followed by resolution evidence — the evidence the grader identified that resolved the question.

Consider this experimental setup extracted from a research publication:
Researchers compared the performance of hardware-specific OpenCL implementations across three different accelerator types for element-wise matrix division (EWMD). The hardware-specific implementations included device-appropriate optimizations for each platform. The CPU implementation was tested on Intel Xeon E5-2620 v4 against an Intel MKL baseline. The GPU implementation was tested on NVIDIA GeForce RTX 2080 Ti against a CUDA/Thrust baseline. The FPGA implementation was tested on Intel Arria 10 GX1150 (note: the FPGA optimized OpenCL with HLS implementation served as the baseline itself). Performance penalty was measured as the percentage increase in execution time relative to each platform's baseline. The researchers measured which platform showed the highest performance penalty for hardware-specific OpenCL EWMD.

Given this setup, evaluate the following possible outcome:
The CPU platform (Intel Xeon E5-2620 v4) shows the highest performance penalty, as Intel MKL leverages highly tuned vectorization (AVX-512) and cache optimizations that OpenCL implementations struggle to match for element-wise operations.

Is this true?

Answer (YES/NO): NO